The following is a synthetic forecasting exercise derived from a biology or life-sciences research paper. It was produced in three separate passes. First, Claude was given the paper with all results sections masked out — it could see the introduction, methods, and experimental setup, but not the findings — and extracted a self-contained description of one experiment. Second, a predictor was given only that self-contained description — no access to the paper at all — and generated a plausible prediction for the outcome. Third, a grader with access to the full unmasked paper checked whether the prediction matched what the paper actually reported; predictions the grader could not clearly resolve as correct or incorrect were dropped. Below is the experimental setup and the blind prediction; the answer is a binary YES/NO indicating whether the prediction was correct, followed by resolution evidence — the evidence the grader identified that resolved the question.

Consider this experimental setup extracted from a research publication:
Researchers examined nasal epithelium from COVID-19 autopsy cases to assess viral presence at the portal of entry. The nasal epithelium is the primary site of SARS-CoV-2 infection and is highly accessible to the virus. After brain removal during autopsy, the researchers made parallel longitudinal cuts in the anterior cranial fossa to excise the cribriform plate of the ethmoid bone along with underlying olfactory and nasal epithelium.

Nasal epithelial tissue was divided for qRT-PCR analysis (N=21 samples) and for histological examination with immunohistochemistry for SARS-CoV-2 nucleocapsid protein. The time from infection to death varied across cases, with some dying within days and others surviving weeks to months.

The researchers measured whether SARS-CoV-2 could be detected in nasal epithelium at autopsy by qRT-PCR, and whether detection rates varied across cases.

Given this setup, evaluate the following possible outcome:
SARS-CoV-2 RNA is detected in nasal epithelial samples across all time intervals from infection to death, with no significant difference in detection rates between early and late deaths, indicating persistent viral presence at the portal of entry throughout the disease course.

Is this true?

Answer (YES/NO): YES